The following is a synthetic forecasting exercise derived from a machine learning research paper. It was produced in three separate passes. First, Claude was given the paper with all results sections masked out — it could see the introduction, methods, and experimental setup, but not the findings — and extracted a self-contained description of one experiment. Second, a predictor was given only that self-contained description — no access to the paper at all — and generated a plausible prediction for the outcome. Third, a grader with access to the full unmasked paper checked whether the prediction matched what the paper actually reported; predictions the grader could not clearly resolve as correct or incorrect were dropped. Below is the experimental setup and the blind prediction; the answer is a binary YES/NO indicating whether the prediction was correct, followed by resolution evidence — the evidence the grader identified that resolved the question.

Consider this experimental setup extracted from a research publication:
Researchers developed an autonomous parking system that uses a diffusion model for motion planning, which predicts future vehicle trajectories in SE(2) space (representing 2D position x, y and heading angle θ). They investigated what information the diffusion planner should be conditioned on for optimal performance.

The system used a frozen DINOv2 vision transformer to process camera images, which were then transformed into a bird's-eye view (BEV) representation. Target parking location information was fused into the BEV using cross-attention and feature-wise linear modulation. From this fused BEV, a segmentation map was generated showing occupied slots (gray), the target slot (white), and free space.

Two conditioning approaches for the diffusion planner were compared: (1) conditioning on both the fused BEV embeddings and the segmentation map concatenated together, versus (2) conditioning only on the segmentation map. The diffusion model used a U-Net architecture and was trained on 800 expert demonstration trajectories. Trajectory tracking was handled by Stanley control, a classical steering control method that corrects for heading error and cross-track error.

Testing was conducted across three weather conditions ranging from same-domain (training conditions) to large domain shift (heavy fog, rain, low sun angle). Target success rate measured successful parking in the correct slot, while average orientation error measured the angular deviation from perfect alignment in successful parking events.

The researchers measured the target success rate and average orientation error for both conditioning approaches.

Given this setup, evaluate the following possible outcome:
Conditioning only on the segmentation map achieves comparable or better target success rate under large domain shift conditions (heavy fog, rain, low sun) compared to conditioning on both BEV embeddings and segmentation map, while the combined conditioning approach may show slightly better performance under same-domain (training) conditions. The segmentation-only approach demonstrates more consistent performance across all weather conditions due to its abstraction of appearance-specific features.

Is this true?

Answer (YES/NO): NO